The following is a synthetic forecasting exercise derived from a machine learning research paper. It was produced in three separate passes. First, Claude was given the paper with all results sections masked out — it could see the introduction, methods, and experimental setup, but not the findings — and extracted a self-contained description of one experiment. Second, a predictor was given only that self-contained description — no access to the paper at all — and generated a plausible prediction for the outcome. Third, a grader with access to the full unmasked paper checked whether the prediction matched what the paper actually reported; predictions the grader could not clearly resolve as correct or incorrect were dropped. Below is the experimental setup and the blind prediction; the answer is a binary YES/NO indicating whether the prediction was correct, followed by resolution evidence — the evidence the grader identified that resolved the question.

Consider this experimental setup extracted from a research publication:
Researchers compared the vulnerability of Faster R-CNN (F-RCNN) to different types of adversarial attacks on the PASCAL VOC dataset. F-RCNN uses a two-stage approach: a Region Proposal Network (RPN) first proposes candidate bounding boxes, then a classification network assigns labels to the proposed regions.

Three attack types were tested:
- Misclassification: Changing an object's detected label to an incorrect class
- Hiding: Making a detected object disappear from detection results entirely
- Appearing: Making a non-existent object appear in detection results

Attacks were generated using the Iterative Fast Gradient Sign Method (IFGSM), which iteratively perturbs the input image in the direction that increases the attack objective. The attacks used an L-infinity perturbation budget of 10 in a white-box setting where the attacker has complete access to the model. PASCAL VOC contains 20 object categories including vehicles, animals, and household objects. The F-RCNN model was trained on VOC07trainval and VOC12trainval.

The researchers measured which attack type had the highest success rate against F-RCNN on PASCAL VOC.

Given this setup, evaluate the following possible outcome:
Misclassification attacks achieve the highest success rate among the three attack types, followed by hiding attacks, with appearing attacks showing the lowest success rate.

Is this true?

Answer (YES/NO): NO